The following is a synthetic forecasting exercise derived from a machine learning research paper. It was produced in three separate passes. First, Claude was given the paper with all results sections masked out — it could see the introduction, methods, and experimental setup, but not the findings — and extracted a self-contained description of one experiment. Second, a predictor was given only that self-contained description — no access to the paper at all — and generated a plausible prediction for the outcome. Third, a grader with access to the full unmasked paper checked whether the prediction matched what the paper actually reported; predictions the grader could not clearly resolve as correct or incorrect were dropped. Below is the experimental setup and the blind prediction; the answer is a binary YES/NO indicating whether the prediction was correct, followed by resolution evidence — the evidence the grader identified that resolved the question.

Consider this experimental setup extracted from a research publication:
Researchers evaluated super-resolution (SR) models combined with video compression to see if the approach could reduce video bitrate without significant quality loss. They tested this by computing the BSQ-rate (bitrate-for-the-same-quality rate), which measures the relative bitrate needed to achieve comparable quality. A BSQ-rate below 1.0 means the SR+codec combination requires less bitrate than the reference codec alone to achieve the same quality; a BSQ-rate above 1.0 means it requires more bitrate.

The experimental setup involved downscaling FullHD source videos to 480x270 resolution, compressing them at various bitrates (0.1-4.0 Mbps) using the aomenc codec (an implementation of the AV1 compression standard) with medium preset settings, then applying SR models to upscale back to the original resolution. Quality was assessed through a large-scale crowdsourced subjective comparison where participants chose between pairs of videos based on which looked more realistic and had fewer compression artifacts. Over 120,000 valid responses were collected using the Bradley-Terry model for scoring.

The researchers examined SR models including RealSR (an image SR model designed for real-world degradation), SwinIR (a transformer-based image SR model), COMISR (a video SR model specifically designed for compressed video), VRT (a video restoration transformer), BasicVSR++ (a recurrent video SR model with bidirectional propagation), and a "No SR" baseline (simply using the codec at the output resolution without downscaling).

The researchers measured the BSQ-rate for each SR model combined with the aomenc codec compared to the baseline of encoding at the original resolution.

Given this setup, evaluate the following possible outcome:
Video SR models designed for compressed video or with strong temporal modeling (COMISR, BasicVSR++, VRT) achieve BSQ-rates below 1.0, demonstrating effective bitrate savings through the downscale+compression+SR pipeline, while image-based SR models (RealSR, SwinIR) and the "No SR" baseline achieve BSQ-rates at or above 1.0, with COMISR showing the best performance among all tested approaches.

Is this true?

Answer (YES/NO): NO